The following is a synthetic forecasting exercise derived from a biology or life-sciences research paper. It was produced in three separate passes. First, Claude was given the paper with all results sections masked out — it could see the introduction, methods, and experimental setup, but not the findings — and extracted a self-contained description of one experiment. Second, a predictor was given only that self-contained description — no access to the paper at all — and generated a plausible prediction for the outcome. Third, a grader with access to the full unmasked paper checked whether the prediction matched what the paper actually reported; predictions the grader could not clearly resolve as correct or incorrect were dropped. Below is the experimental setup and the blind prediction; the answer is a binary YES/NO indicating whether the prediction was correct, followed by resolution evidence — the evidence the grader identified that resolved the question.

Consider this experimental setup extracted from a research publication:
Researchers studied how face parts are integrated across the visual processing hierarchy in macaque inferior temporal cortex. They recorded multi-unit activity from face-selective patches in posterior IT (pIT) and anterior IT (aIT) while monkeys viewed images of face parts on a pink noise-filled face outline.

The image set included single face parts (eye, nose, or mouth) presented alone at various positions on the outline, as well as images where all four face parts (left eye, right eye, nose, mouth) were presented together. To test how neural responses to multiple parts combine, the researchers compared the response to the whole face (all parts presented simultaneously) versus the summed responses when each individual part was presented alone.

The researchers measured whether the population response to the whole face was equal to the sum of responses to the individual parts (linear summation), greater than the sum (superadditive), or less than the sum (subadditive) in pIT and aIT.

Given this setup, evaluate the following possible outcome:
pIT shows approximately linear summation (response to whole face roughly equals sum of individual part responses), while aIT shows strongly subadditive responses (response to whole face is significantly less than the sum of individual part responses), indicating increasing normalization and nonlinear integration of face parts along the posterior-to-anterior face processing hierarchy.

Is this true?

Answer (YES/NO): NO